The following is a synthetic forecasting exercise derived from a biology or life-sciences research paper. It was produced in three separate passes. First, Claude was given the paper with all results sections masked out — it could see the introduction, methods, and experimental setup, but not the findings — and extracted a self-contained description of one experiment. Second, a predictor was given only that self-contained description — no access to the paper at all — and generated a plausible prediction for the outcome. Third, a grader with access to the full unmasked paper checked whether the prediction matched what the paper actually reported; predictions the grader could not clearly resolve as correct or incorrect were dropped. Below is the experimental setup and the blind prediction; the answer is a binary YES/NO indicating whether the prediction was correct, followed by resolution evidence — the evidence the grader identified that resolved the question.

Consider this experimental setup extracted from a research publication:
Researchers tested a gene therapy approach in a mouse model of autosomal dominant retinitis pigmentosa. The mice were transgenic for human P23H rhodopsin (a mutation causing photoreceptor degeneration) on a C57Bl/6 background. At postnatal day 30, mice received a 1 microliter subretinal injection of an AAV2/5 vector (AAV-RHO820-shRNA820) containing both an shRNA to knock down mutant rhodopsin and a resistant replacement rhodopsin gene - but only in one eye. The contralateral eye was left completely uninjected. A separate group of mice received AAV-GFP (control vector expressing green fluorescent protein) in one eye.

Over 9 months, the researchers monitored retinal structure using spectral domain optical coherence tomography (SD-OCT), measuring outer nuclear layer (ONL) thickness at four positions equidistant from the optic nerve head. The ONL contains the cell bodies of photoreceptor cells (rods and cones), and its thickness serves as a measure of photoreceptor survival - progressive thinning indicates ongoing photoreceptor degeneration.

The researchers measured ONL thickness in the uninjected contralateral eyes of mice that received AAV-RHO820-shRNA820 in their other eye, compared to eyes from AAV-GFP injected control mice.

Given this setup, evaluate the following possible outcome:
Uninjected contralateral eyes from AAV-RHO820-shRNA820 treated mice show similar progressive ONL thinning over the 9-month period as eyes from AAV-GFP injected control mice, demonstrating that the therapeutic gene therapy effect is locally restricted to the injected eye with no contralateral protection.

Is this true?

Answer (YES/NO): NO